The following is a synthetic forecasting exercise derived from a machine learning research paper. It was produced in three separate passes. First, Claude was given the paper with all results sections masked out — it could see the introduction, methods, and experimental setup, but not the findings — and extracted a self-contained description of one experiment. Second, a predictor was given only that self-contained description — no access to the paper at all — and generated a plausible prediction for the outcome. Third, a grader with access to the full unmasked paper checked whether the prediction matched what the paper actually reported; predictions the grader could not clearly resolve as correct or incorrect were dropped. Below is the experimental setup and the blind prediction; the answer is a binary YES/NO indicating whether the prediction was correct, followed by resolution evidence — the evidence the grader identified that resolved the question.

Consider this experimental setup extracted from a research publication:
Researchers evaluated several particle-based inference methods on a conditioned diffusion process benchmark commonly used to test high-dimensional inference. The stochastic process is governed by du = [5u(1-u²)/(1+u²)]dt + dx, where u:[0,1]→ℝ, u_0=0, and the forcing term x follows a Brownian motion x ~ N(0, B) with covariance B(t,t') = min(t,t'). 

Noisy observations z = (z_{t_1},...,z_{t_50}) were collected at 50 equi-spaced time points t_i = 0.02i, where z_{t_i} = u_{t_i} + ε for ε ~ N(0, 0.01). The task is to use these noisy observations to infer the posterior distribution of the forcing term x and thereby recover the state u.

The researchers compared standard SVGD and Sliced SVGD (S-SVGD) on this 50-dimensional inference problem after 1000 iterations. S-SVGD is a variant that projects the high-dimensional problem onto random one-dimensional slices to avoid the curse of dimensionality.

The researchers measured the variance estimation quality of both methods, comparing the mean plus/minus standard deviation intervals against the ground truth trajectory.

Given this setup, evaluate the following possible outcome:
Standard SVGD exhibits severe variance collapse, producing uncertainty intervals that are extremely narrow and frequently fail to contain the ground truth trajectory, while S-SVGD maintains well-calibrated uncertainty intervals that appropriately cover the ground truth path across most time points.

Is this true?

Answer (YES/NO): NO